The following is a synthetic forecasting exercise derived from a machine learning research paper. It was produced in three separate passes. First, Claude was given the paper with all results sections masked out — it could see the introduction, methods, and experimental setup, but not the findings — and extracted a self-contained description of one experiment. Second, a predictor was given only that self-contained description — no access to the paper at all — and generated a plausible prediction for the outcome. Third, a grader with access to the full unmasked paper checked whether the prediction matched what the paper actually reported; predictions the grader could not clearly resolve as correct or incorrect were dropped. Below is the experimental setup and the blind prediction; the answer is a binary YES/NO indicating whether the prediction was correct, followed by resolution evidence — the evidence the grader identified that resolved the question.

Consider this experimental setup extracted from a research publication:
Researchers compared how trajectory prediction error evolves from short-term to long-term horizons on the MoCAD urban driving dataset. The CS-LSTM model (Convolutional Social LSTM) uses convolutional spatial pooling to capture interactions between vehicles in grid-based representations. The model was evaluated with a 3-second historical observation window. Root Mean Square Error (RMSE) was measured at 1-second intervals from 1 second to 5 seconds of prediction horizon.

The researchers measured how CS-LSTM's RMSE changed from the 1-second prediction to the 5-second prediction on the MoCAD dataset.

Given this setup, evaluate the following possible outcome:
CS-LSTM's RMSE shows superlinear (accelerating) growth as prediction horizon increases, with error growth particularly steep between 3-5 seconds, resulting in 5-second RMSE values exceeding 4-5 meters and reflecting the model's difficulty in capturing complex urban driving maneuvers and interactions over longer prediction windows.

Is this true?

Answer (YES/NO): NO